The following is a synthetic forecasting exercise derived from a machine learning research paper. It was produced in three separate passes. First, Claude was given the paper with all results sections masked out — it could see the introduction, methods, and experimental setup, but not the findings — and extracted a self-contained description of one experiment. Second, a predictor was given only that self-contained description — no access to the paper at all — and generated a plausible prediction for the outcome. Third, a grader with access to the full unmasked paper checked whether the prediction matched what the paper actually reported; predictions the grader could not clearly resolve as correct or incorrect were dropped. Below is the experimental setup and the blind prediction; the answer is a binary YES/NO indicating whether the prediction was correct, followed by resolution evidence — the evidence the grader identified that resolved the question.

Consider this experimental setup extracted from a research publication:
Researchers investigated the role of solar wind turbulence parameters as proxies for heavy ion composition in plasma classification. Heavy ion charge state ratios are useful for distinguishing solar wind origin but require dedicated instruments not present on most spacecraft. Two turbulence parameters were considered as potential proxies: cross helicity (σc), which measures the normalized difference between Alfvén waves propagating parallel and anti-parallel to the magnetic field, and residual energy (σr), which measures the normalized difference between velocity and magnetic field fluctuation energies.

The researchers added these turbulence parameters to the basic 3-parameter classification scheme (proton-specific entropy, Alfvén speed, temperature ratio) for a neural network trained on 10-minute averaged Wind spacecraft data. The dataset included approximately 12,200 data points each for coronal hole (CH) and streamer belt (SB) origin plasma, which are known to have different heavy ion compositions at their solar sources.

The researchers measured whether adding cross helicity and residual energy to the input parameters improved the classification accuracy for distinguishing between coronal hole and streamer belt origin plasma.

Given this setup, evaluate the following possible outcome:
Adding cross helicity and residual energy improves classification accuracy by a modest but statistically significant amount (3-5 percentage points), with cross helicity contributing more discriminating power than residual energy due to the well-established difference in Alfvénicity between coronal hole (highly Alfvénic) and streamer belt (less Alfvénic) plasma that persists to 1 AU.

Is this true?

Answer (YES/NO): NO